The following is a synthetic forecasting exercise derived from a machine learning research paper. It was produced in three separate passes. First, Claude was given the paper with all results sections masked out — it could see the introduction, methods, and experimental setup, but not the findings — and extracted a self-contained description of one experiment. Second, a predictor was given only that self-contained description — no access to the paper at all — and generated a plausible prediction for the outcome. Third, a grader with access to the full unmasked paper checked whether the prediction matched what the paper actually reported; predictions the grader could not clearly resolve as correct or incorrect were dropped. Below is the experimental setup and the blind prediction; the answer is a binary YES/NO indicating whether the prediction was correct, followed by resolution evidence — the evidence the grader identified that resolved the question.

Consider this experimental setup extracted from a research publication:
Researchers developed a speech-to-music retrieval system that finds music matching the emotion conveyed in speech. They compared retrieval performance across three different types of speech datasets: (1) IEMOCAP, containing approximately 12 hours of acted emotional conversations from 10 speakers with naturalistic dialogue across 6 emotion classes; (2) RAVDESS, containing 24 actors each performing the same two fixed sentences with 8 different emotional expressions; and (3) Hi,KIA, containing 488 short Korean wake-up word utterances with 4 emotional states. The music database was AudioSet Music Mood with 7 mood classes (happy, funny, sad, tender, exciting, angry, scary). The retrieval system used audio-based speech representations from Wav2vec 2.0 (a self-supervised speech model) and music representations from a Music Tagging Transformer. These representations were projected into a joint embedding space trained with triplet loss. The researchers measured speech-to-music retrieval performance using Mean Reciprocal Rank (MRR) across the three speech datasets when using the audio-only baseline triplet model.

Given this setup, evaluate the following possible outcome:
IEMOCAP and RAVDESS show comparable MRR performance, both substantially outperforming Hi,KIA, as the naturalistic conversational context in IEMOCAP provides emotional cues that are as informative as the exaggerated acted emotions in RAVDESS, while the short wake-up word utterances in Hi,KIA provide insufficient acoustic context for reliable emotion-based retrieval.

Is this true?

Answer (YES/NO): NO